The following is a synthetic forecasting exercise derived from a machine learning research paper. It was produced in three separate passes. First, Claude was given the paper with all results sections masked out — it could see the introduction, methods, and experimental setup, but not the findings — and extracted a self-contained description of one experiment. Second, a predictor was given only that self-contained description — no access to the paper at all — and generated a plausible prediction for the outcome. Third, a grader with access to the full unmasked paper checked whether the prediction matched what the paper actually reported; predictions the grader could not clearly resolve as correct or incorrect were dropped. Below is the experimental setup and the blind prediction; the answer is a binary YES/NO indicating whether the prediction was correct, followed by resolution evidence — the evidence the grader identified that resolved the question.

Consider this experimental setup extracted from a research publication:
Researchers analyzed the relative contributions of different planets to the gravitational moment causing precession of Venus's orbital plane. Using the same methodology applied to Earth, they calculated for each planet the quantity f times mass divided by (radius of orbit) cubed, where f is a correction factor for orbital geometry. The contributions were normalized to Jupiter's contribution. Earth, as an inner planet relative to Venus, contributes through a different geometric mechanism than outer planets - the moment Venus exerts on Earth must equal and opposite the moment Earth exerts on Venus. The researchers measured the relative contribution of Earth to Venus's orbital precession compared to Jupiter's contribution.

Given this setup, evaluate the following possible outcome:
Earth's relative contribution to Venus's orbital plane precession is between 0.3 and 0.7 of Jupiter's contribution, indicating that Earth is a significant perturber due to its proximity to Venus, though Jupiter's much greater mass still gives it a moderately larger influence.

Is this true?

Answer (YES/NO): NO